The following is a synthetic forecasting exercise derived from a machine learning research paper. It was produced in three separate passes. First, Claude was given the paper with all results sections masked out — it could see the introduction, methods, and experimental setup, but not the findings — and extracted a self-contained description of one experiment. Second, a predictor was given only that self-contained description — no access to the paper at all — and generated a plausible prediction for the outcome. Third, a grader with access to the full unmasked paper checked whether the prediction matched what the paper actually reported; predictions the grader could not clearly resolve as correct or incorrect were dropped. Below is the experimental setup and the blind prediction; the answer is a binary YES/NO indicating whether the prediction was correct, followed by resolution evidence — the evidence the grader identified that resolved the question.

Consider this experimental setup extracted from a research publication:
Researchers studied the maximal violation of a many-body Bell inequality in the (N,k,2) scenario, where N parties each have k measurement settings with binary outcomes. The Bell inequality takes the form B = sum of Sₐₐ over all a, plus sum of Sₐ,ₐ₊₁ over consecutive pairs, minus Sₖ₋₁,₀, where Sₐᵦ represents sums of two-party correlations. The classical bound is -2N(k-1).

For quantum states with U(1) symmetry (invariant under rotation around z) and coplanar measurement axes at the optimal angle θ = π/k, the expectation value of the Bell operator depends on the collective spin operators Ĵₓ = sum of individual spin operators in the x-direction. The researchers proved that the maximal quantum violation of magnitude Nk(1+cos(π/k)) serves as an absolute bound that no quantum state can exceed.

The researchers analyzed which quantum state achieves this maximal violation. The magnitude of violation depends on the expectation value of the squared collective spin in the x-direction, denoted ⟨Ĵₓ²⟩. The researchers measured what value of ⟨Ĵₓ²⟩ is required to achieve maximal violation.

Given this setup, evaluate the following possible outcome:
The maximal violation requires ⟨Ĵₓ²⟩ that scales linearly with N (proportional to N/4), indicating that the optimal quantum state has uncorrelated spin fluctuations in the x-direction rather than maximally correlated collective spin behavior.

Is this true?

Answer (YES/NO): NO